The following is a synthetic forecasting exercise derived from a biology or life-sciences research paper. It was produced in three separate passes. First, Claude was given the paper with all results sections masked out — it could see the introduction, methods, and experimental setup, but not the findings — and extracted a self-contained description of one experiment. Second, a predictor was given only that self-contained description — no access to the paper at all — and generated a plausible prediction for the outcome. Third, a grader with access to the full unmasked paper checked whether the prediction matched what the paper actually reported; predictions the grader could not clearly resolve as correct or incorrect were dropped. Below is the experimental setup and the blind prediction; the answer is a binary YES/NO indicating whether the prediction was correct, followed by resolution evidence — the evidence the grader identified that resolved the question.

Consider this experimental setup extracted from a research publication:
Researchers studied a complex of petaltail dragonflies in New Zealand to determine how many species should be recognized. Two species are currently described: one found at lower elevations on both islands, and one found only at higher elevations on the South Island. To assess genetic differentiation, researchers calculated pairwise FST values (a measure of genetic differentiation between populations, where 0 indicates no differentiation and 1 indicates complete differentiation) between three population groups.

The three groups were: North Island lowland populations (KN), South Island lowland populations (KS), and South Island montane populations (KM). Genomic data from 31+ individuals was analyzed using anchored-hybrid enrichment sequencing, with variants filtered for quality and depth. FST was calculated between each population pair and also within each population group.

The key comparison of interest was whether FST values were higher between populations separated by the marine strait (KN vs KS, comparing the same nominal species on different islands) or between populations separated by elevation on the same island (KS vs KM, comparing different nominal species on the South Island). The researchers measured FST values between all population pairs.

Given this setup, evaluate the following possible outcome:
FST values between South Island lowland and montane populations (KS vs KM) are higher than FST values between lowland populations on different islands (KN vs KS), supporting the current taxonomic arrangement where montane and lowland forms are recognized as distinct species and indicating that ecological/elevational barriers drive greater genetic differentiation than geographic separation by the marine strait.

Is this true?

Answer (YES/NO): YES